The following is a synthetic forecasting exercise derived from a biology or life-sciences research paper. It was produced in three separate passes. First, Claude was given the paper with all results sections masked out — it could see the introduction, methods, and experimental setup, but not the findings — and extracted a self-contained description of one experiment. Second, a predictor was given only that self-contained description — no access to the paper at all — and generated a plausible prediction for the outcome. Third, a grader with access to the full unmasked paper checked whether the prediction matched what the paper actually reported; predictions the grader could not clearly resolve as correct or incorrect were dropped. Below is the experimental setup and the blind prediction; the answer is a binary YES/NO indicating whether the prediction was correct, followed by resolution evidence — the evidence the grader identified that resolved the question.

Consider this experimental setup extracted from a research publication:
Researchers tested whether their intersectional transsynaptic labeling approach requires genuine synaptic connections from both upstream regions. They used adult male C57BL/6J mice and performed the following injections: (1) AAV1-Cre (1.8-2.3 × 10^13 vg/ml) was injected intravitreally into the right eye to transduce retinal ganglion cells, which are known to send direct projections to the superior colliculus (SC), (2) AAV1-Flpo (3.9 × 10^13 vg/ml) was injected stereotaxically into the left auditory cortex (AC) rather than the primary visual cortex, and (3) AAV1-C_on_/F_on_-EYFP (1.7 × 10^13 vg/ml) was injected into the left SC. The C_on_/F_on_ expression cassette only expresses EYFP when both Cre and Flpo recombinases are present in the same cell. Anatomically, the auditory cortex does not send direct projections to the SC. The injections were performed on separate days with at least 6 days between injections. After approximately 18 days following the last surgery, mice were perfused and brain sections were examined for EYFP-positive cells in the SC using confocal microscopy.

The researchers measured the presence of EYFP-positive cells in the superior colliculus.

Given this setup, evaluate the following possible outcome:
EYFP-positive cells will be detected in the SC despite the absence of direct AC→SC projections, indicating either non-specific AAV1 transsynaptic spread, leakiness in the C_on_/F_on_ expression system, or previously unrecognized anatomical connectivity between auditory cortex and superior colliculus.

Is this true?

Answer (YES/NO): NO